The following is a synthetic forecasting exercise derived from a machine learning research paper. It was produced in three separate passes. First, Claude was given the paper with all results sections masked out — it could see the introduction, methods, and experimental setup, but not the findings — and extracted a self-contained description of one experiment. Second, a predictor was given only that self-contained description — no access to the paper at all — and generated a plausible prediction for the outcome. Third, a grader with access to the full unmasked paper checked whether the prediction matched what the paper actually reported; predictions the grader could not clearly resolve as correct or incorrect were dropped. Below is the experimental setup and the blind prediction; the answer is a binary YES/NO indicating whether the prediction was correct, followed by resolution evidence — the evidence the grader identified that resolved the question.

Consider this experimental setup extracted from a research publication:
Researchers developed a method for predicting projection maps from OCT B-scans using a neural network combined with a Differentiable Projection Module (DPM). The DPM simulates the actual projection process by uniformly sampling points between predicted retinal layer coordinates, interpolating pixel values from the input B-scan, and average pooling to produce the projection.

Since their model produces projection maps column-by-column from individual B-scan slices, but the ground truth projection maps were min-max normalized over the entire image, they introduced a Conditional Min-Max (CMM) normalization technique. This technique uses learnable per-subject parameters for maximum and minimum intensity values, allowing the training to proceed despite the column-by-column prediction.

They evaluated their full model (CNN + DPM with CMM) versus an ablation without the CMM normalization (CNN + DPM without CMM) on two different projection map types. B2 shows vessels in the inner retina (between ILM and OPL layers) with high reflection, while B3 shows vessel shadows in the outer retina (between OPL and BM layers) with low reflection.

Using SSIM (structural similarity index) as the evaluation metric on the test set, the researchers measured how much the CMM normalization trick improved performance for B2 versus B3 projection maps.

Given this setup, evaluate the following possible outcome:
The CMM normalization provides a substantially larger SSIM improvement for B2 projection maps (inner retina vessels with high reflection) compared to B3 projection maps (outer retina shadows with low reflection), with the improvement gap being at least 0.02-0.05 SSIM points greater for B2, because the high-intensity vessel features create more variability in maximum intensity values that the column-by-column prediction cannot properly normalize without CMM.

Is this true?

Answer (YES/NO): YES